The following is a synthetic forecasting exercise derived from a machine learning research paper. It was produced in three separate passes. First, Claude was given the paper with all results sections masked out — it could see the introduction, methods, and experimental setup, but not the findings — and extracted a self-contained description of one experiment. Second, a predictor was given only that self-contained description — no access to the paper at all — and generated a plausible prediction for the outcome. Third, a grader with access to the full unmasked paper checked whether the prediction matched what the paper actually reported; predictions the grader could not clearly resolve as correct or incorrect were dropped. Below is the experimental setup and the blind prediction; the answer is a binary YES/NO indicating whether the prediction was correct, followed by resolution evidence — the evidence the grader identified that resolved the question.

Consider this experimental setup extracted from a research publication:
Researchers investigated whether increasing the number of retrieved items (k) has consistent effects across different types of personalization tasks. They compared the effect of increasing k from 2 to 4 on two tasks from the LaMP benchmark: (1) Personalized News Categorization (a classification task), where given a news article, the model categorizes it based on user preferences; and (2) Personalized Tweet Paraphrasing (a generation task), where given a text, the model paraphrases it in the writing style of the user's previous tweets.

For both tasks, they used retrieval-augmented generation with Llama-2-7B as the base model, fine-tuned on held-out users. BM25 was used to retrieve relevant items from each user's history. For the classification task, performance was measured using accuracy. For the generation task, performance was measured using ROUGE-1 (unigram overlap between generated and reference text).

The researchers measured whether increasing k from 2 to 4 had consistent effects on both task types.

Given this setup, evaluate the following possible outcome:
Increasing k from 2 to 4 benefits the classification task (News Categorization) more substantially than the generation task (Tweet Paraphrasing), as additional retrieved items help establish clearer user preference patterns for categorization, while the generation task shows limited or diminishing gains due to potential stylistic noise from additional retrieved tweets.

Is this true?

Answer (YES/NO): NO